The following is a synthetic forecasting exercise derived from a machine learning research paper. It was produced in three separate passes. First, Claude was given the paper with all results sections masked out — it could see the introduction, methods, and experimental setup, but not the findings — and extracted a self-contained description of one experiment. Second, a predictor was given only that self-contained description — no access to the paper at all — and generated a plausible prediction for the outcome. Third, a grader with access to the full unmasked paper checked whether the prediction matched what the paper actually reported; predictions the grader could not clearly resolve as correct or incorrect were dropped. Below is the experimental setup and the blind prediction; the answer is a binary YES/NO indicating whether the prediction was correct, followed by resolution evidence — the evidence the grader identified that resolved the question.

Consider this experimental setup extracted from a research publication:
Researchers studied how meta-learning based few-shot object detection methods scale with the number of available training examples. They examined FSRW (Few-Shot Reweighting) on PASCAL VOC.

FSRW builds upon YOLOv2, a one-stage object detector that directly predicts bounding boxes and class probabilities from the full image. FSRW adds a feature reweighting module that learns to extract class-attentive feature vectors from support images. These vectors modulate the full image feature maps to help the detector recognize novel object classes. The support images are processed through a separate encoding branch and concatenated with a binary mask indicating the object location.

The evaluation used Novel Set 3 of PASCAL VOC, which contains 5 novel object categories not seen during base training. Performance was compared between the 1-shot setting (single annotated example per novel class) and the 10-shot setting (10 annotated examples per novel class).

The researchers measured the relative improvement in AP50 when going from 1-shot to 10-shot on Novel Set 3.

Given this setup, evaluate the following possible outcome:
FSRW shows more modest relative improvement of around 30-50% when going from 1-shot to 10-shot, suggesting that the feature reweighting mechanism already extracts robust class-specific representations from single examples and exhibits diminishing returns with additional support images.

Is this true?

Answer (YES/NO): NO